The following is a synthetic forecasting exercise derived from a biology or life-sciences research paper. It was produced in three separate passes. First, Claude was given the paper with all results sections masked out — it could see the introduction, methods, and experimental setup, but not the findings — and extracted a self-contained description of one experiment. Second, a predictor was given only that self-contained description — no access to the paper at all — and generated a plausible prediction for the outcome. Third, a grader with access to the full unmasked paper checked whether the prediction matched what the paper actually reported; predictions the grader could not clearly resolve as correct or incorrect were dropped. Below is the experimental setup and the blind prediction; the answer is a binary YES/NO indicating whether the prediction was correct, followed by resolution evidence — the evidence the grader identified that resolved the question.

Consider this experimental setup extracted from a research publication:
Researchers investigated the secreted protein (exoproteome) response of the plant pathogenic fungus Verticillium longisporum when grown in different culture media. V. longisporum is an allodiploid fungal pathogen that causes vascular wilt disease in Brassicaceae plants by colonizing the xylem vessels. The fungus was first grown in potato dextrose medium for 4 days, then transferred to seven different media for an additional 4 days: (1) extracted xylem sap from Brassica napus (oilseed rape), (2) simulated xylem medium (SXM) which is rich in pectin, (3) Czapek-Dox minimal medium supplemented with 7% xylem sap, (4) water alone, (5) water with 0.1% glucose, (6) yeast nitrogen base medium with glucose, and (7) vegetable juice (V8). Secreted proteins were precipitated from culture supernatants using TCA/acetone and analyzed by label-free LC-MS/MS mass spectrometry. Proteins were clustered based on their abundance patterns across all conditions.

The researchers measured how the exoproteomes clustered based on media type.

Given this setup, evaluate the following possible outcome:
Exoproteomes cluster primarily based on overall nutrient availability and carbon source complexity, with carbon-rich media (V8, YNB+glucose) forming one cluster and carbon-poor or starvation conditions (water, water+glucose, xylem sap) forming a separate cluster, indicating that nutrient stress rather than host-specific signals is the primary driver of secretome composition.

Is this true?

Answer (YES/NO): NO